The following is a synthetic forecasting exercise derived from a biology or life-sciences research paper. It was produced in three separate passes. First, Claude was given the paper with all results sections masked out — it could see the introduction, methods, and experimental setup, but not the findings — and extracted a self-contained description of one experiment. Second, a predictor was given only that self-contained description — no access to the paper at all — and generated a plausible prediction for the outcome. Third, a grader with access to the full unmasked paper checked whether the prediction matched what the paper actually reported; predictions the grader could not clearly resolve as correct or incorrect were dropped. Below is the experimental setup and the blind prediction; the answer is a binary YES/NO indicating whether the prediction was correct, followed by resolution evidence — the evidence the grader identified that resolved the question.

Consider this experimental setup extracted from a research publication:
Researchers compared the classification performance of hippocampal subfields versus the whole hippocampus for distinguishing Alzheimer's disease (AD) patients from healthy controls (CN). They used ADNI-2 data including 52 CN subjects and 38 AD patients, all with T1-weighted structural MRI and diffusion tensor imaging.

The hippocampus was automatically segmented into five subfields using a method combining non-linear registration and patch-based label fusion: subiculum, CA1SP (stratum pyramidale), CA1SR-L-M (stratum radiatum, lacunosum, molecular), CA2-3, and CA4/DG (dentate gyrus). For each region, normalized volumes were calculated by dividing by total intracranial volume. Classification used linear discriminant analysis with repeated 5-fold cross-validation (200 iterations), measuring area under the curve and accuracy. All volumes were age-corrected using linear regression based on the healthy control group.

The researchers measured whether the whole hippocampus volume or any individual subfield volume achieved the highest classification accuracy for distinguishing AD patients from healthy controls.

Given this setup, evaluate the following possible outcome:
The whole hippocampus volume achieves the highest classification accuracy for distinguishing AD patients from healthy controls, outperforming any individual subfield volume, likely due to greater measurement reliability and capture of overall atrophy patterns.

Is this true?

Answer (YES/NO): YES